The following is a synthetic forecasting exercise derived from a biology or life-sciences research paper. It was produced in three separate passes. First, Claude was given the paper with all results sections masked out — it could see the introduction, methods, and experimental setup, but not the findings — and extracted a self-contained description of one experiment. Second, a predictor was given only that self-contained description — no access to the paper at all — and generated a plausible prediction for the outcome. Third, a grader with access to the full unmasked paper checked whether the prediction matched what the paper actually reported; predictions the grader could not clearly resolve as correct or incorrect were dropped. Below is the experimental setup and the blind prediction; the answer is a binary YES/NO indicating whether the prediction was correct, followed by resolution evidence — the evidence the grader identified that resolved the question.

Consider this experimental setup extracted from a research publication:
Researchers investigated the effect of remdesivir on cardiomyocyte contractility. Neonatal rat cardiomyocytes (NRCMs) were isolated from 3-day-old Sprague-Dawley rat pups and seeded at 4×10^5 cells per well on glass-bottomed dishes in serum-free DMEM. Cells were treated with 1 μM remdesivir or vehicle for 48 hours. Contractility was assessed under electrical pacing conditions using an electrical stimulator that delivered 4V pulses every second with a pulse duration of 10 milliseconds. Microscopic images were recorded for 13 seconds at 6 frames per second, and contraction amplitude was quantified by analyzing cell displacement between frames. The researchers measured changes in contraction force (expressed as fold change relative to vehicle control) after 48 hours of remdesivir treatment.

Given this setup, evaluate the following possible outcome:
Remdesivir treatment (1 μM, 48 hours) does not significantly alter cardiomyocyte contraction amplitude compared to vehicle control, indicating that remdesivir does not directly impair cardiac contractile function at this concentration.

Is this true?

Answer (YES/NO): NO